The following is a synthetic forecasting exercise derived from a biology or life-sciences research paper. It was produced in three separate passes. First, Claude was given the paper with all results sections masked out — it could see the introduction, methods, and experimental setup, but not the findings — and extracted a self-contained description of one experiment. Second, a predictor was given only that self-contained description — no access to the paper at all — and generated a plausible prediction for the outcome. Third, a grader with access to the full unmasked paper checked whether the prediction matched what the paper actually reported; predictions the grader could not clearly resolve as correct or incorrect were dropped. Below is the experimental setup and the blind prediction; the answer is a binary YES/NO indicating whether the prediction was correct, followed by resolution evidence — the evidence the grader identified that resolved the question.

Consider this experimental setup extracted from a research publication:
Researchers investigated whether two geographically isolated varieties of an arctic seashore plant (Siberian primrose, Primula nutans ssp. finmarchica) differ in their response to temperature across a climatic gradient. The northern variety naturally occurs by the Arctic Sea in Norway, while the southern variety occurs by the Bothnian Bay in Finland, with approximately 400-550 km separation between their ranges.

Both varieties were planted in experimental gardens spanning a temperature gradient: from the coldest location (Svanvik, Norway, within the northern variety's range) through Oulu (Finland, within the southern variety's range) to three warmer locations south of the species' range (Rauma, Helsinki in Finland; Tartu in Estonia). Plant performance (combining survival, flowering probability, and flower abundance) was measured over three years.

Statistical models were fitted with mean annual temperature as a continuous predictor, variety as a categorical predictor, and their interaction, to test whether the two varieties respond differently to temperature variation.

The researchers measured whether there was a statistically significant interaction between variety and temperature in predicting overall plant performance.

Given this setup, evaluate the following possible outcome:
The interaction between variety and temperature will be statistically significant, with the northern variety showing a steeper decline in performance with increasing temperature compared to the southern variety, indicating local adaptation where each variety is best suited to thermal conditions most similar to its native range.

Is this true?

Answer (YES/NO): NO